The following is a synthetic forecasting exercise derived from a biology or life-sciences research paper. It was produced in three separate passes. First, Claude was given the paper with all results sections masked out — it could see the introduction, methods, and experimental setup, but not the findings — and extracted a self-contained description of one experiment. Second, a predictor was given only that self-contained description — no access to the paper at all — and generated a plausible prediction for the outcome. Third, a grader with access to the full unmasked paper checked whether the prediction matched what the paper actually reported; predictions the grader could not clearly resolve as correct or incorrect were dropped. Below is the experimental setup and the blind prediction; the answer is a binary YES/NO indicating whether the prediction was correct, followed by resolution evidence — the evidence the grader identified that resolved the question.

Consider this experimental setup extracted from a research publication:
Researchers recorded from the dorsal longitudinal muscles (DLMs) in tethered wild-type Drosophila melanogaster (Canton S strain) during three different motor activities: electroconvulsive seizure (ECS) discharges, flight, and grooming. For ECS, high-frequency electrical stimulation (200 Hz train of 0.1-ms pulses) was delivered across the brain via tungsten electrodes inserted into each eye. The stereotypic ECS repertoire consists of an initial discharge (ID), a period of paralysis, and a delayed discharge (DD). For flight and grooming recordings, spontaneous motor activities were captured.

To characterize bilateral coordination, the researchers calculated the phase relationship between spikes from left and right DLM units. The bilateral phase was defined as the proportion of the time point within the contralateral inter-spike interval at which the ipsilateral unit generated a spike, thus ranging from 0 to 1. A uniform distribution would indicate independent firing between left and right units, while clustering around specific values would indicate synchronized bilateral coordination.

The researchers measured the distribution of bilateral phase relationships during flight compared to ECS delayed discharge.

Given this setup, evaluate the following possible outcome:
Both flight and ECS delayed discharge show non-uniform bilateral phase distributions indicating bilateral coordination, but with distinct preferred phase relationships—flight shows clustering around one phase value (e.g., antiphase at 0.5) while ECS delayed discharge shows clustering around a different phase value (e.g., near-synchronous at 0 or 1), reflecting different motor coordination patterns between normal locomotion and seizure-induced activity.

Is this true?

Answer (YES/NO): NO